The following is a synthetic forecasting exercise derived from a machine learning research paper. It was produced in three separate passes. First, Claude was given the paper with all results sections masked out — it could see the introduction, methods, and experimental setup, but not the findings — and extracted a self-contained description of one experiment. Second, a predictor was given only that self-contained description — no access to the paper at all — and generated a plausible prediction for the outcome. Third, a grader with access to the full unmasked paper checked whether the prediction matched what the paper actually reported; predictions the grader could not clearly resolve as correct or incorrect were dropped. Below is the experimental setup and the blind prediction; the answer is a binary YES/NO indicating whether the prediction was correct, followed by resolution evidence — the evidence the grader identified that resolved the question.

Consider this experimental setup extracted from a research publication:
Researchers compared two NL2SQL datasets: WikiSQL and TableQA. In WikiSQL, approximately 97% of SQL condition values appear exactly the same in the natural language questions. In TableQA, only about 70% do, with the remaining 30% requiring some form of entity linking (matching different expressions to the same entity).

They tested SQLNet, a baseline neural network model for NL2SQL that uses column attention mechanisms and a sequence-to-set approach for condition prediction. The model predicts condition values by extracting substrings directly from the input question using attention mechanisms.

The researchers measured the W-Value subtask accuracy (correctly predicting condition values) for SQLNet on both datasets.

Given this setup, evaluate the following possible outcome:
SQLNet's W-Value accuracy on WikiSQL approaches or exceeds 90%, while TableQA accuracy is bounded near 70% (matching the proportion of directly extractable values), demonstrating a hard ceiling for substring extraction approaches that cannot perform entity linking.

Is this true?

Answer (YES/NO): NO